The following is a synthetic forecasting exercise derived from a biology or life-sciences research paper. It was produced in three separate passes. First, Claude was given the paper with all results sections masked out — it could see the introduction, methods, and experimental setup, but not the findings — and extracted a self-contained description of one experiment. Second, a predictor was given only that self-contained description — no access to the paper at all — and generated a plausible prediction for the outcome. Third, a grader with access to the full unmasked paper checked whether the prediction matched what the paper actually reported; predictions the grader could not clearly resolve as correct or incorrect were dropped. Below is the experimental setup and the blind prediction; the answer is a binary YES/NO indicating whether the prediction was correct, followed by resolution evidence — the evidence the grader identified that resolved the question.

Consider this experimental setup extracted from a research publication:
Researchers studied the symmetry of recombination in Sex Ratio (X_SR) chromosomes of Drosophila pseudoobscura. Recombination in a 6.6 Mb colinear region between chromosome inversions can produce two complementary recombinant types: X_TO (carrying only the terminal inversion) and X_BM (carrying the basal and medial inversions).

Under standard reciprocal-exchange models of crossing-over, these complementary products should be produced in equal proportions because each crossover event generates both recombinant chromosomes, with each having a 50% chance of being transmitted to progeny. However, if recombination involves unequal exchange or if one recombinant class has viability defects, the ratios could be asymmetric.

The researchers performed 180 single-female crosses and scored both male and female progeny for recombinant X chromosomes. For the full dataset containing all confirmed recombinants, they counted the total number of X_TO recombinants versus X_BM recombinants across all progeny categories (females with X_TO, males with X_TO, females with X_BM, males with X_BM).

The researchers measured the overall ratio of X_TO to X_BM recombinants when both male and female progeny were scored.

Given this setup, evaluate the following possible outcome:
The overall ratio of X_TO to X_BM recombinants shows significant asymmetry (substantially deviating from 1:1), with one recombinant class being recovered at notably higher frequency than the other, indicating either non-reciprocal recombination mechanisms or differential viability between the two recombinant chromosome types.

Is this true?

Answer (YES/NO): YES